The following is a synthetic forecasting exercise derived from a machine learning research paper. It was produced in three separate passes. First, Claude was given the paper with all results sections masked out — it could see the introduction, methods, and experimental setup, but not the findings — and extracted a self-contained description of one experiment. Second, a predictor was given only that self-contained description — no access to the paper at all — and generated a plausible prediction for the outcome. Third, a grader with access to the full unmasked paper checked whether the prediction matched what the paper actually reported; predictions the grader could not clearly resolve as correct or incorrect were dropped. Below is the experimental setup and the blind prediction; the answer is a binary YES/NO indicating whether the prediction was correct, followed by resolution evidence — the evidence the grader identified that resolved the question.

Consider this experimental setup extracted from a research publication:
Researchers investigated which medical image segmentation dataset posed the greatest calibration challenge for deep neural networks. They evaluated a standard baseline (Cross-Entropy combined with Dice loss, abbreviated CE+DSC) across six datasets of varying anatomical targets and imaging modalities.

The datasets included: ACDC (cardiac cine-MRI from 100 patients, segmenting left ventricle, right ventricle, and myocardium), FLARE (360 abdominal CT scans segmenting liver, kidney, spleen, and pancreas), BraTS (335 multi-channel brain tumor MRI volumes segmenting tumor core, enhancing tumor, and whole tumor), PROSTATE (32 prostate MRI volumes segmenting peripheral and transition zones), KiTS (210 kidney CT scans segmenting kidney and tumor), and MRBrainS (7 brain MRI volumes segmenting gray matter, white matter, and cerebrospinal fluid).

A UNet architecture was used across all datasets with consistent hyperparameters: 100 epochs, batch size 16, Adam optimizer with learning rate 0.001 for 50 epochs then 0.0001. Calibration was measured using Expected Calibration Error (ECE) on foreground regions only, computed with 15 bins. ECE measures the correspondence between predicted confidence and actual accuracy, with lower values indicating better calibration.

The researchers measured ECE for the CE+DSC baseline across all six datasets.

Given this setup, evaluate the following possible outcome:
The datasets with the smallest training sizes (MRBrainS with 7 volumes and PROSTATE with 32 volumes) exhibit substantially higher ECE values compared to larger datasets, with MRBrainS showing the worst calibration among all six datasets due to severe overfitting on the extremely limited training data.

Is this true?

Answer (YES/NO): NO